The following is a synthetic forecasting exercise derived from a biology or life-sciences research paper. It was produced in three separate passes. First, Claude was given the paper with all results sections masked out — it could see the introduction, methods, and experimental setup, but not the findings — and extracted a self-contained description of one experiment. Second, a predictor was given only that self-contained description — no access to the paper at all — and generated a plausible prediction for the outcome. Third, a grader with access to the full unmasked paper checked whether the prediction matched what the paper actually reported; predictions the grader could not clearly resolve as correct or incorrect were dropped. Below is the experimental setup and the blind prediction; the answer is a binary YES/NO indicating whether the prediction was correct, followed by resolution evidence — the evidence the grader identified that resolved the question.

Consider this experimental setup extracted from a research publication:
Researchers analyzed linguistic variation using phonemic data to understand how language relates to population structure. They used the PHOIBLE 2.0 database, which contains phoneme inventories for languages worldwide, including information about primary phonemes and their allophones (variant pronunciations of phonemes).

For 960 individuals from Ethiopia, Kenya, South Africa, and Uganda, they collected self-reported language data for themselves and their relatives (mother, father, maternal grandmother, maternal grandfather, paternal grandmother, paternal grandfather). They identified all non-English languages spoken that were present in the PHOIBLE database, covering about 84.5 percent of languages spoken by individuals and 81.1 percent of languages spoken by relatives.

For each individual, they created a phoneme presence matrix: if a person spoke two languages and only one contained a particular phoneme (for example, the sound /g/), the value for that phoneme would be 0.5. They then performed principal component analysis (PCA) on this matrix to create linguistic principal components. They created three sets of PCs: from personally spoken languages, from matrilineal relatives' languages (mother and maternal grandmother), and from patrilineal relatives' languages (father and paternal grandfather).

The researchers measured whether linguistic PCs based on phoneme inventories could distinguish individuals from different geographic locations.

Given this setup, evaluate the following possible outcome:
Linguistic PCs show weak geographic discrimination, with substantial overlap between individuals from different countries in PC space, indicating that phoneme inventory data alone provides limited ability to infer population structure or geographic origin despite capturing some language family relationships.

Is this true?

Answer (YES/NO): NO